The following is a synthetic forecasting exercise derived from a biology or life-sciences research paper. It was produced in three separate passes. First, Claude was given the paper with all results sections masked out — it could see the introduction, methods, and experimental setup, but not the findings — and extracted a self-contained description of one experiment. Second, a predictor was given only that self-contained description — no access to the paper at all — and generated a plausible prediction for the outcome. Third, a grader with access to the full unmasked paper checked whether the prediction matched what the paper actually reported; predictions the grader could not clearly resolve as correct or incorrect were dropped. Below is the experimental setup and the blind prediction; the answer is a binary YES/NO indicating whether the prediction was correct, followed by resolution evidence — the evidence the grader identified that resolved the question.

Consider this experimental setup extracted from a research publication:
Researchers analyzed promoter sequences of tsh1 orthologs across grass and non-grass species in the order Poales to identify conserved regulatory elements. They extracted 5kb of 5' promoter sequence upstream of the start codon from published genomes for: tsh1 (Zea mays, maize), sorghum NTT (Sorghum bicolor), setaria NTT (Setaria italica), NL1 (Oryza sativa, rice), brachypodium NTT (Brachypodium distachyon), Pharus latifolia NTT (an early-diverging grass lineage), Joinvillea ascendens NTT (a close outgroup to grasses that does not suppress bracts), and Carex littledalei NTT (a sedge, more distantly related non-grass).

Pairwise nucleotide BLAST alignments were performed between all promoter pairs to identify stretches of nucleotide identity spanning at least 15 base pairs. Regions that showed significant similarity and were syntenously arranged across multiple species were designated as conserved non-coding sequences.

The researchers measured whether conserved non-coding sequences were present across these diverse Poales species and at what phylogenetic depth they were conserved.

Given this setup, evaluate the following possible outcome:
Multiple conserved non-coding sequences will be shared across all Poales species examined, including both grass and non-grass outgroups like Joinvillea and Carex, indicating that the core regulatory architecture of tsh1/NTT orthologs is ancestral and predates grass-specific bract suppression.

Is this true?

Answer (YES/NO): NO